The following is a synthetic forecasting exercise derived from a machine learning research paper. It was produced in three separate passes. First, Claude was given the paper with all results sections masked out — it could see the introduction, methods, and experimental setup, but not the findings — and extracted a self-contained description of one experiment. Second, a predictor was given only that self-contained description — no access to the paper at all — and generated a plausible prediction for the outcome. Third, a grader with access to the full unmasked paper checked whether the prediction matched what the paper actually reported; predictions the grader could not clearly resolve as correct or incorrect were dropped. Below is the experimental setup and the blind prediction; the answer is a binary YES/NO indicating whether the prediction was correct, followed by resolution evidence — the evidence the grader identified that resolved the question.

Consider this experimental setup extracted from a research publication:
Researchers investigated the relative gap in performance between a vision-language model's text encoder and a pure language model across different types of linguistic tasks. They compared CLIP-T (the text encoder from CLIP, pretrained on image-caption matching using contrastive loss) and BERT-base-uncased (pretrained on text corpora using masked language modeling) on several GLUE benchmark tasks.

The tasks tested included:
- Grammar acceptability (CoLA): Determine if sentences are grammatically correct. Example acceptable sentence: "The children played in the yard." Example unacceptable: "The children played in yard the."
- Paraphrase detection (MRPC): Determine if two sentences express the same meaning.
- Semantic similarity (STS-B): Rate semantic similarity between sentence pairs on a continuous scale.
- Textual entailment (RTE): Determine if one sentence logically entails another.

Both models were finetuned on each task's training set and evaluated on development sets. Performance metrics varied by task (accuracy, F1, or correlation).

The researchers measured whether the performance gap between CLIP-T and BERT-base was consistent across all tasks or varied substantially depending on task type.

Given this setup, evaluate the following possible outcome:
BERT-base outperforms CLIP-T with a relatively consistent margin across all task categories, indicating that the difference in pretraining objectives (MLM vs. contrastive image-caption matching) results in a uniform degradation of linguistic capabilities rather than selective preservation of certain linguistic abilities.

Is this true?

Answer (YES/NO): NO